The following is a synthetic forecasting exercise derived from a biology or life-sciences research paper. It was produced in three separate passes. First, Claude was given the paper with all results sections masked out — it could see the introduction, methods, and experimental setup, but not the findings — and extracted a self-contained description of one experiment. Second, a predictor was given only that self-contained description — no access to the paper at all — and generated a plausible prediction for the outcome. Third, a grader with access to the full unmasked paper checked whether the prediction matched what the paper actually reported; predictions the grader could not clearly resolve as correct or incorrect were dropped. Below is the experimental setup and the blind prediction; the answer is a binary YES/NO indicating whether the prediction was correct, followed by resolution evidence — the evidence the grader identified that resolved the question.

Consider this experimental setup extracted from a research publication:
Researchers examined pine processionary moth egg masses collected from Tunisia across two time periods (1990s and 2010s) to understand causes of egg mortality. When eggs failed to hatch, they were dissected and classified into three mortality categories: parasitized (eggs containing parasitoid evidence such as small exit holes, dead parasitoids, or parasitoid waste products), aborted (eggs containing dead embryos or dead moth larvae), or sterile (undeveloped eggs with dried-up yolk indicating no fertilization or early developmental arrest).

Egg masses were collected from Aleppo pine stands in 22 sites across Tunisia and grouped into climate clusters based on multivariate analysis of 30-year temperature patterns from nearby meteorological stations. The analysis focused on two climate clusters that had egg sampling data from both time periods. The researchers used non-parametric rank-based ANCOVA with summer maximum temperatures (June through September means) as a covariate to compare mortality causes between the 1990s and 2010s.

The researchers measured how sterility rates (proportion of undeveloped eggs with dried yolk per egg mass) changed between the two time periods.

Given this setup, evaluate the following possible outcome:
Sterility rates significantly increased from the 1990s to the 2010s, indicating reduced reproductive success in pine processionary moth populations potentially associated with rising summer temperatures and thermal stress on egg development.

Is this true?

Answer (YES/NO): NO